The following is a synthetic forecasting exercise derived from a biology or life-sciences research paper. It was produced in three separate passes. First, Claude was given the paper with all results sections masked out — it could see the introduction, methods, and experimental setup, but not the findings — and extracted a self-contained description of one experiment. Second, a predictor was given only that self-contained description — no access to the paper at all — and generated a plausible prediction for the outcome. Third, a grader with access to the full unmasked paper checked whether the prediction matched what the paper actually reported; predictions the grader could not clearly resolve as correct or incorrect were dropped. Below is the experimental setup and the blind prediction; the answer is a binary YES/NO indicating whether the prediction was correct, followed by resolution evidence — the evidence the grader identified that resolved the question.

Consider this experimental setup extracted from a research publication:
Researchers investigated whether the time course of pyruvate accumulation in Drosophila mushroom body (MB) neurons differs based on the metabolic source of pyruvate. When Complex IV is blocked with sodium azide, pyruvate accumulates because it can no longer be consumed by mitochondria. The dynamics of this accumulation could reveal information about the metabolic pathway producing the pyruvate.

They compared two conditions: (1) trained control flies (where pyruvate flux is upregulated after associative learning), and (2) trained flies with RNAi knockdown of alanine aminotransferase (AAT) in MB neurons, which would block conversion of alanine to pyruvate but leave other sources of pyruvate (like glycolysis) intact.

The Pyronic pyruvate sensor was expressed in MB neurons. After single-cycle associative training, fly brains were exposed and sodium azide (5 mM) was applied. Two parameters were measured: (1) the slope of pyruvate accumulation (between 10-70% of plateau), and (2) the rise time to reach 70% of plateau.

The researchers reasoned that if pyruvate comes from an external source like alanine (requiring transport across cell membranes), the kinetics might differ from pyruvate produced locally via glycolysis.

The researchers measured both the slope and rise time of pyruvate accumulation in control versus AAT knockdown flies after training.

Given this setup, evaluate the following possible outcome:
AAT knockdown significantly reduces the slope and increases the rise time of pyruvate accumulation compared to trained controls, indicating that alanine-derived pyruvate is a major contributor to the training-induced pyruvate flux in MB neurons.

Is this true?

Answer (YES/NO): YES